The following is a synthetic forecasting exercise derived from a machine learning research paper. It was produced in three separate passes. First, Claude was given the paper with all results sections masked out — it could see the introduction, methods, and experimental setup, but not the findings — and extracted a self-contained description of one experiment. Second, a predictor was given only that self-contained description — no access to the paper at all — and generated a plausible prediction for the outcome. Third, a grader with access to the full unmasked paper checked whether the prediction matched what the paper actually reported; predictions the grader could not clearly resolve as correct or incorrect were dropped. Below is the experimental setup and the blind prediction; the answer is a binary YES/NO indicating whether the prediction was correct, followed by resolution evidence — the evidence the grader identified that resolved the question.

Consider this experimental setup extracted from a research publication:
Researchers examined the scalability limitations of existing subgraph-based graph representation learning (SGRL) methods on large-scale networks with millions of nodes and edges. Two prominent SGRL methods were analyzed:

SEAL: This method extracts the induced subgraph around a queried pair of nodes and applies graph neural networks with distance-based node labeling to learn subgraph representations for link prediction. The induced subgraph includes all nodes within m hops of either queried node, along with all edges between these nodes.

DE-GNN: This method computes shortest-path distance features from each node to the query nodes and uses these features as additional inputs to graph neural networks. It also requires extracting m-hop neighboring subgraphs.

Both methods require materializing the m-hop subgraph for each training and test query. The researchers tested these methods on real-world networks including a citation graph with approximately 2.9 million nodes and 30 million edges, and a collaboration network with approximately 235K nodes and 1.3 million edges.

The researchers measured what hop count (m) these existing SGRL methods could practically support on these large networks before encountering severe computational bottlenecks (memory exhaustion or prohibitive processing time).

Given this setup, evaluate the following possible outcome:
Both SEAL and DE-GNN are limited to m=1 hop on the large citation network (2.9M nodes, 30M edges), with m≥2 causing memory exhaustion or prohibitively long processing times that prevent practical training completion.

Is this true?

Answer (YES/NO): YES